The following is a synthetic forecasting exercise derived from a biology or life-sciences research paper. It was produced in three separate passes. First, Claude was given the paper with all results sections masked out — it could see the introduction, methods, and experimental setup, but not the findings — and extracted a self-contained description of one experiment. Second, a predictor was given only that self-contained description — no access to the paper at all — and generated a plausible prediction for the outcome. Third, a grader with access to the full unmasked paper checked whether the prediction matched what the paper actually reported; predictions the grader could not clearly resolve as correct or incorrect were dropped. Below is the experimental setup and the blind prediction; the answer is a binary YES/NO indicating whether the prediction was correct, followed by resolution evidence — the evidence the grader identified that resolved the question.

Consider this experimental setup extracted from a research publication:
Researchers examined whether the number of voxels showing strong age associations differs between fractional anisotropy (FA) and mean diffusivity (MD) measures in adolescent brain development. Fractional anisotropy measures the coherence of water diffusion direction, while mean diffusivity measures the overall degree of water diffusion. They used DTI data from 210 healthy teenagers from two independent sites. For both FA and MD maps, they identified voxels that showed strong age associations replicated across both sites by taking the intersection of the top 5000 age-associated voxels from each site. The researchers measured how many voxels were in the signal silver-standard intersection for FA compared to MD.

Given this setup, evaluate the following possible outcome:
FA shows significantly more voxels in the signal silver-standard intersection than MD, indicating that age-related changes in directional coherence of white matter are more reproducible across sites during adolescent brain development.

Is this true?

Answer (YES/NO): YES